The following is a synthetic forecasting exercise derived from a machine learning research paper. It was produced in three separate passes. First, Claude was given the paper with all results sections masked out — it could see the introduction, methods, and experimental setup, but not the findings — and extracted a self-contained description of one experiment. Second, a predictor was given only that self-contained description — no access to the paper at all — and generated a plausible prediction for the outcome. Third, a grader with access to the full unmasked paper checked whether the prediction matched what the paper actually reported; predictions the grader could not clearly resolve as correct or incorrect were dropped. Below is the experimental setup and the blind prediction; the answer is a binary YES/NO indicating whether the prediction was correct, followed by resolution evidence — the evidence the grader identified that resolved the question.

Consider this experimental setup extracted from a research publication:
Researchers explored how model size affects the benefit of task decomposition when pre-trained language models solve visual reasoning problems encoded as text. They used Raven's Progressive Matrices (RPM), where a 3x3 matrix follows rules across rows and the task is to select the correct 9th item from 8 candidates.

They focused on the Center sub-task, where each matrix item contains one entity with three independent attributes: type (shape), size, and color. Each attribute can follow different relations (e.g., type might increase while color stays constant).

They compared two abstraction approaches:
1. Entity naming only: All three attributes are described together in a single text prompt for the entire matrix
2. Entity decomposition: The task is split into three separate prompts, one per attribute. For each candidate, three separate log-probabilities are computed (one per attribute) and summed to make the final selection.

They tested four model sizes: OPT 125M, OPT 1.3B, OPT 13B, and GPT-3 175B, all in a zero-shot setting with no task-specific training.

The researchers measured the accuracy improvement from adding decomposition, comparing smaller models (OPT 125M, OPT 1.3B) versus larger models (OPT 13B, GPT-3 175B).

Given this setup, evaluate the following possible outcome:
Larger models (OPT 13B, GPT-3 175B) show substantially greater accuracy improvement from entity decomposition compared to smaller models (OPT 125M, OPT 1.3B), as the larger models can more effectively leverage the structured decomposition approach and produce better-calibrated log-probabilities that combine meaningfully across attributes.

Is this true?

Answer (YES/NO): NO